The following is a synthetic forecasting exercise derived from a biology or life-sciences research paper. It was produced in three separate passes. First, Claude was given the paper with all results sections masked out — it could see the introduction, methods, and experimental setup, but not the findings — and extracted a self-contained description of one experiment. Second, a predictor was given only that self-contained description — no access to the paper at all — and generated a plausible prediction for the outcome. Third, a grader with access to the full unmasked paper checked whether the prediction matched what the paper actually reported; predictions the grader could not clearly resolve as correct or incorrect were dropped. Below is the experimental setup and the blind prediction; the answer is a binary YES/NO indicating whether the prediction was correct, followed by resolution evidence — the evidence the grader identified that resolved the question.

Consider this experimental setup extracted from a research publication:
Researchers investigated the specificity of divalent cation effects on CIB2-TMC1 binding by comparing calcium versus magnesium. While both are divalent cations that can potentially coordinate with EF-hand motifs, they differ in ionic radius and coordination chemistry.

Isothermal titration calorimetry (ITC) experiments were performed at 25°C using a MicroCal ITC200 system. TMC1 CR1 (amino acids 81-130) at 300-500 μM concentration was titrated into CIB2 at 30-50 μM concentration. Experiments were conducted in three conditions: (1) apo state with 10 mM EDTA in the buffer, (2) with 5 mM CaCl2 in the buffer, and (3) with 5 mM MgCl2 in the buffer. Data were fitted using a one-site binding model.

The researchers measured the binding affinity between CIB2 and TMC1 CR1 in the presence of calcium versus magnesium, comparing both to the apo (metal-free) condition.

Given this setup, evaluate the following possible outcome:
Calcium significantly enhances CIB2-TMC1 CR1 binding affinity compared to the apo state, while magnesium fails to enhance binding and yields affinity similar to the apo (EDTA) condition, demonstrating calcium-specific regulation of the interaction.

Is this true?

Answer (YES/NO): YES